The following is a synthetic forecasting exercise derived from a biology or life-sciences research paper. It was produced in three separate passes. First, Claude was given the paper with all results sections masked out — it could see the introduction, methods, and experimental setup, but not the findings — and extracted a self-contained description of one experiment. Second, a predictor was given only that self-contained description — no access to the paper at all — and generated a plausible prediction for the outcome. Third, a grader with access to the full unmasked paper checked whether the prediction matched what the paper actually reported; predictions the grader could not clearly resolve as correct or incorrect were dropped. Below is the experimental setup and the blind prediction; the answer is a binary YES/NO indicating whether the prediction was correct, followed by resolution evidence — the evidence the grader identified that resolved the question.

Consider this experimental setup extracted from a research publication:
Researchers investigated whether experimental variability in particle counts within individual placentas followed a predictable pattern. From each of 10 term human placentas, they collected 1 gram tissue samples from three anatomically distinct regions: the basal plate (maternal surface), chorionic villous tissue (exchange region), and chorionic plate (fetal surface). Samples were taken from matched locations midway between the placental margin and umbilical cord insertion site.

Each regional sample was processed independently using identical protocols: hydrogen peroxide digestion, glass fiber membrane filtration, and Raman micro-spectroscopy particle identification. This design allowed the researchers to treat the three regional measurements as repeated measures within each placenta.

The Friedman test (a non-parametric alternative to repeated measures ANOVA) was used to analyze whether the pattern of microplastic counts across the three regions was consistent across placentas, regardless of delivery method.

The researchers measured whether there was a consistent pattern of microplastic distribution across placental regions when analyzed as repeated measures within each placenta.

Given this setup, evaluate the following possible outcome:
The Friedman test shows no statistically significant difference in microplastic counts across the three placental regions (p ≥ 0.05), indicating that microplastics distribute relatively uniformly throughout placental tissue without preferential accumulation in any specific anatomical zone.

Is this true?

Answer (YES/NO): YES